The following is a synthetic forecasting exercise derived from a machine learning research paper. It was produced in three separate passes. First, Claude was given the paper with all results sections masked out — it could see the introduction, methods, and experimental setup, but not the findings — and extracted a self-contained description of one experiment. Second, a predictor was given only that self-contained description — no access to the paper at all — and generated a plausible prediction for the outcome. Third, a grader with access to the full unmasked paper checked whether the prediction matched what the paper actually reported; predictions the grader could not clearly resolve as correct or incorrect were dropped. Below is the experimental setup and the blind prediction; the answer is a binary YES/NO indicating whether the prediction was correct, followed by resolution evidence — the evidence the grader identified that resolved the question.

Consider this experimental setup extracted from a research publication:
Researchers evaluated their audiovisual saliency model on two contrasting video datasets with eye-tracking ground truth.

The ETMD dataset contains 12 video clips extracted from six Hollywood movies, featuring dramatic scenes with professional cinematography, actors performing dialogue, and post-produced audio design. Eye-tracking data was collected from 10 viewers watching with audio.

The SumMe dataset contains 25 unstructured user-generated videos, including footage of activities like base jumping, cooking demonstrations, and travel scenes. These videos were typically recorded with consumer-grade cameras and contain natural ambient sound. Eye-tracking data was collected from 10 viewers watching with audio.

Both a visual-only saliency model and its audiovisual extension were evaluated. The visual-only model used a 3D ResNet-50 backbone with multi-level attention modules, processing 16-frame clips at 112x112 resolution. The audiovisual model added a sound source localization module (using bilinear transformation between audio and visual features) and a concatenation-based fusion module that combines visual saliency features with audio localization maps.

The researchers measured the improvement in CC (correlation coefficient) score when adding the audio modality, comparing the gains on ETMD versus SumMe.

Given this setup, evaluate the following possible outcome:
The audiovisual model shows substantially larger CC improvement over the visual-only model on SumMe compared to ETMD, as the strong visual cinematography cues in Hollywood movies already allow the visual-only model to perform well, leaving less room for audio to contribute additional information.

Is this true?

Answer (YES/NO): NO